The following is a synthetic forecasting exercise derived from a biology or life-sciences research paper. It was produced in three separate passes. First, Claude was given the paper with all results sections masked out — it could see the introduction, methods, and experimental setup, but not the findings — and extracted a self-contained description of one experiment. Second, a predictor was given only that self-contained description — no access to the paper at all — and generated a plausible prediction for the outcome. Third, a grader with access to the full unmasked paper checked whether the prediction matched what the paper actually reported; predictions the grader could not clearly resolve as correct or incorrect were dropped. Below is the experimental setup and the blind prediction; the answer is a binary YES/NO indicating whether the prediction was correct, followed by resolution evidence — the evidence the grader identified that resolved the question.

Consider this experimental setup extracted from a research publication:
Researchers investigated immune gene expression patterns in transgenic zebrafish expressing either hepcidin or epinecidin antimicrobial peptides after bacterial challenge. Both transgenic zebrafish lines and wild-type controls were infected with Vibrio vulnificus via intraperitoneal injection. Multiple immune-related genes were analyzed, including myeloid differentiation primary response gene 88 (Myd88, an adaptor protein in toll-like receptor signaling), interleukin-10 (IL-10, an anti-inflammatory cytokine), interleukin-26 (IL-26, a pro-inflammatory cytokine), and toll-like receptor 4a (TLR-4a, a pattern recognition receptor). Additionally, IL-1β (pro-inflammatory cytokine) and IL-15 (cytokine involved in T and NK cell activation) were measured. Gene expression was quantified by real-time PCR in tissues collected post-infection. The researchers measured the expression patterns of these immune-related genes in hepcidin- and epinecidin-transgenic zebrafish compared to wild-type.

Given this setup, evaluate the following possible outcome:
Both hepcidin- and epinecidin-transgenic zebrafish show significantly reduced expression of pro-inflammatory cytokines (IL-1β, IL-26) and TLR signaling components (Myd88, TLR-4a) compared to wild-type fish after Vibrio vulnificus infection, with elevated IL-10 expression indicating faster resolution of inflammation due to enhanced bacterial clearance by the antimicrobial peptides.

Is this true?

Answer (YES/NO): NO